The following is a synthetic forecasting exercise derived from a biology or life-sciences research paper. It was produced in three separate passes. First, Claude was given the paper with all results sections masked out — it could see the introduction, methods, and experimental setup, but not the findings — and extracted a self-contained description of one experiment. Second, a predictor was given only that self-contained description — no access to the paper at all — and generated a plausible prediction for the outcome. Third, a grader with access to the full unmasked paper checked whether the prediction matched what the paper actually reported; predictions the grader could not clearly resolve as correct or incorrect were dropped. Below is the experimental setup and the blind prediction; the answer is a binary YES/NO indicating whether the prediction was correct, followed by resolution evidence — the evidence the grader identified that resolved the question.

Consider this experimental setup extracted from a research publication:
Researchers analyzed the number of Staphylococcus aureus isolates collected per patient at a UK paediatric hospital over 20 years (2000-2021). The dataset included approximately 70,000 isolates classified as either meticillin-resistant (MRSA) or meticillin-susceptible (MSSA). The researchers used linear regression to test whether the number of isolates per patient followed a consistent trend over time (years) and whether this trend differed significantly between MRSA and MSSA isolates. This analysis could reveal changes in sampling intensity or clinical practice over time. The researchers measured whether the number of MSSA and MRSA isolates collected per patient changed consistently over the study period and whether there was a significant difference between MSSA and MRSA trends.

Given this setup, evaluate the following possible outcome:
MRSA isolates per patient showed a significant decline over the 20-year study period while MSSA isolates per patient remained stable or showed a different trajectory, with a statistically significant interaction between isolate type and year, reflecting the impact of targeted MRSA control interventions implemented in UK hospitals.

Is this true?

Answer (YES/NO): NO